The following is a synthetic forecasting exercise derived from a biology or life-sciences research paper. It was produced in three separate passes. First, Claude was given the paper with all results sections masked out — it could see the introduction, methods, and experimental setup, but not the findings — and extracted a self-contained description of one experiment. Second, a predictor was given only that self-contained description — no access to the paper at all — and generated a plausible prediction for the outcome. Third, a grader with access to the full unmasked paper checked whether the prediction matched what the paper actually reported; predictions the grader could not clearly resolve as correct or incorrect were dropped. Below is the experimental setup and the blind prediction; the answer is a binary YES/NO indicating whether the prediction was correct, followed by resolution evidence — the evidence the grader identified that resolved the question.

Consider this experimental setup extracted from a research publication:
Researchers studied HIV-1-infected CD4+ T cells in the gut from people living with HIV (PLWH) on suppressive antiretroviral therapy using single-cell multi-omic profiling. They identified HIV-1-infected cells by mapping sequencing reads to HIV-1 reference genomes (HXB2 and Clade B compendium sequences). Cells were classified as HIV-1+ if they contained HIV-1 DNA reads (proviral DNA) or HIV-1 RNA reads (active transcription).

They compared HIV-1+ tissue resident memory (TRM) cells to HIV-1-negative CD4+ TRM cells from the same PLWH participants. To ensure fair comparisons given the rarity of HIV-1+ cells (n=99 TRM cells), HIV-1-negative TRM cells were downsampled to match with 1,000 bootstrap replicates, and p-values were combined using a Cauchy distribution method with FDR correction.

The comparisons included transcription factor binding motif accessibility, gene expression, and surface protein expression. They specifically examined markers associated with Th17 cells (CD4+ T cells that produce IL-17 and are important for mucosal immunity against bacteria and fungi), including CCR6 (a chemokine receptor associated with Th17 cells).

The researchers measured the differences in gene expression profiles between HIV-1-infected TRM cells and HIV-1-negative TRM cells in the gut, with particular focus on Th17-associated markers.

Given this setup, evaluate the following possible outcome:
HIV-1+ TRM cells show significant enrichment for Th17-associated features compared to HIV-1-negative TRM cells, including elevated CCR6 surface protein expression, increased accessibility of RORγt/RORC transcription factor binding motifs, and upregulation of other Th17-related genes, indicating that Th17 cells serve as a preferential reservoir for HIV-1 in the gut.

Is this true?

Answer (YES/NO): YES